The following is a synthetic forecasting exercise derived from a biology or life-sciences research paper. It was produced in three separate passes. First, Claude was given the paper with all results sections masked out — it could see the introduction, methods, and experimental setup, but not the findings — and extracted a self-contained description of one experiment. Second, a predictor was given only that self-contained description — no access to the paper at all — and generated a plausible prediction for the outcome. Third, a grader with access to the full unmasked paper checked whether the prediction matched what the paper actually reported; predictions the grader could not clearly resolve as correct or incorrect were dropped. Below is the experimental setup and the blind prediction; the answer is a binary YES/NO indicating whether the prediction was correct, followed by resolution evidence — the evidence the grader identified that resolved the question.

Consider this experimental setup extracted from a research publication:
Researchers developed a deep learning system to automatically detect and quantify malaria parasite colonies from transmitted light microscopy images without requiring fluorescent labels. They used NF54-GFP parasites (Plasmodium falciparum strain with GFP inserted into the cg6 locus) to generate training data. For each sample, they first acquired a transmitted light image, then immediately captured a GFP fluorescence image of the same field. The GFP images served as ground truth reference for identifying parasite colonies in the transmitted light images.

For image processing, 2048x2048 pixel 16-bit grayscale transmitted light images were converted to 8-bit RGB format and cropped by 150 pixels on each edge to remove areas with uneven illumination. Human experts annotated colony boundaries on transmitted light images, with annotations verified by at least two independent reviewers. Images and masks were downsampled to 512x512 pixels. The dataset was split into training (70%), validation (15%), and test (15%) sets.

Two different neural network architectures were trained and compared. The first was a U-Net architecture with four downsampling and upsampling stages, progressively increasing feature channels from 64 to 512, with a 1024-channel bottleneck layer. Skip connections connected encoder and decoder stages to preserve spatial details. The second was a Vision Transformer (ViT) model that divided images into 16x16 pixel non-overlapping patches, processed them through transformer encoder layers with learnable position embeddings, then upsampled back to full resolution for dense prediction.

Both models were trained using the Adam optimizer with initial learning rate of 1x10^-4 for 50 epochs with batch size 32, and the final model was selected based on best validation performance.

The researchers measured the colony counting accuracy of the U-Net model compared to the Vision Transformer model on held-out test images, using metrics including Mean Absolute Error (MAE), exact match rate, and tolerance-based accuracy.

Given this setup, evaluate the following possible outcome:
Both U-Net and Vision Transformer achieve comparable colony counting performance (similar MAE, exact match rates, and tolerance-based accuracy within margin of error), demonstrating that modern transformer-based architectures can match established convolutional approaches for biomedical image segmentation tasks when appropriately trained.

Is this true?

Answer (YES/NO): NO